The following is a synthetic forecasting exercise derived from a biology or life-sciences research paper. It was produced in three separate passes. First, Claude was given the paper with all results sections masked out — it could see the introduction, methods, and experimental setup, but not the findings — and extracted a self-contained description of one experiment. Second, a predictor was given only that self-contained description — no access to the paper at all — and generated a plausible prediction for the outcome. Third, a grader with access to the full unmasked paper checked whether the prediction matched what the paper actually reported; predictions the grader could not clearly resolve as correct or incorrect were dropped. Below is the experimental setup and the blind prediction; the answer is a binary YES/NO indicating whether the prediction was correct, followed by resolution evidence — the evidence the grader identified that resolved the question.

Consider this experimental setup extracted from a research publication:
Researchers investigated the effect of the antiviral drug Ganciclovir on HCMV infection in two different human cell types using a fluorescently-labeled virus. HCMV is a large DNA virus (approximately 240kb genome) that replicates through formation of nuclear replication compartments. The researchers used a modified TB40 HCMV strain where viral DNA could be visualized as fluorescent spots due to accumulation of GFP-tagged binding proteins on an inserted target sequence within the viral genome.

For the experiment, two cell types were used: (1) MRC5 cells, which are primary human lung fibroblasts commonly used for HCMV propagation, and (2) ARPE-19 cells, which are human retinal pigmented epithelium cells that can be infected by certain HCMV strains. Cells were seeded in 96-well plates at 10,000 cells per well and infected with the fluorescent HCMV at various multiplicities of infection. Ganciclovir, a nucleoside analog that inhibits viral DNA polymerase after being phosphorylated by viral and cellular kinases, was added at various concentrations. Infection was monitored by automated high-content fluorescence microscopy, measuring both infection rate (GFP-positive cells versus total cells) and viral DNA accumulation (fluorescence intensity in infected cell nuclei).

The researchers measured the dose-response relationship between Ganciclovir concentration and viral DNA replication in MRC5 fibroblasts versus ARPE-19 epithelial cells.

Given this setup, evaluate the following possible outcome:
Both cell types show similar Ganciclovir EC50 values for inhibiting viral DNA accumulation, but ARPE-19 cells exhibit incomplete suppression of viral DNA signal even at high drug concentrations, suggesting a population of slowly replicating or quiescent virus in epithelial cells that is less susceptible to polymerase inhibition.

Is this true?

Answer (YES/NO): NO